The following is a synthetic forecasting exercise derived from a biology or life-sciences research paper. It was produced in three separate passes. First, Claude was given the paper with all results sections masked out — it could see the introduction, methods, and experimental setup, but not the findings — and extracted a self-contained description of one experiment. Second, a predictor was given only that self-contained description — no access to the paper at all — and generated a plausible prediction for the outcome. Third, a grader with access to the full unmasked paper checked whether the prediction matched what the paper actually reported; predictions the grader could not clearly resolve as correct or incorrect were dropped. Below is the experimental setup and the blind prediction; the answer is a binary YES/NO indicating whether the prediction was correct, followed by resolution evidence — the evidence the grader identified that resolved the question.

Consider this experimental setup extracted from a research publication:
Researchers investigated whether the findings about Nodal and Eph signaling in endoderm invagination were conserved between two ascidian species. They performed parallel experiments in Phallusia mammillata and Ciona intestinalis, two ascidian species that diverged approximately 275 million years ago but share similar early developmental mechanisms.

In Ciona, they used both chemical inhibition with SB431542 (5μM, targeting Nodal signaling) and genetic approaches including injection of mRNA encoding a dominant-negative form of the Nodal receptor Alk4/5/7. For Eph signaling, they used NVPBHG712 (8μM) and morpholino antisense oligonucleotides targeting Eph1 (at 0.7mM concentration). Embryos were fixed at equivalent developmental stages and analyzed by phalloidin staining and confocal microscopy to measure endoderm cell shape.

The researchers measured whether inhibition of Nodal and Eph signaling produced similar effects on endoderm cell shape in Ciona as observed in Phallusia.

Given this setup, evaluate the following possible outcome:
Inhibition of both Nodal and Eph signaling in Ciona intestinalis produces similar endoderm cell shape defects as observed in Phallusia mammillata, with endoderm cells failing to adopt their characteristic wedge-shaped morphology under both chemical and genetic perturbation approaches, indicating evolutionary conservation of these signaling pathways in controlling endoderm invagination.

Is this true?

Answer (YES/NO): YES